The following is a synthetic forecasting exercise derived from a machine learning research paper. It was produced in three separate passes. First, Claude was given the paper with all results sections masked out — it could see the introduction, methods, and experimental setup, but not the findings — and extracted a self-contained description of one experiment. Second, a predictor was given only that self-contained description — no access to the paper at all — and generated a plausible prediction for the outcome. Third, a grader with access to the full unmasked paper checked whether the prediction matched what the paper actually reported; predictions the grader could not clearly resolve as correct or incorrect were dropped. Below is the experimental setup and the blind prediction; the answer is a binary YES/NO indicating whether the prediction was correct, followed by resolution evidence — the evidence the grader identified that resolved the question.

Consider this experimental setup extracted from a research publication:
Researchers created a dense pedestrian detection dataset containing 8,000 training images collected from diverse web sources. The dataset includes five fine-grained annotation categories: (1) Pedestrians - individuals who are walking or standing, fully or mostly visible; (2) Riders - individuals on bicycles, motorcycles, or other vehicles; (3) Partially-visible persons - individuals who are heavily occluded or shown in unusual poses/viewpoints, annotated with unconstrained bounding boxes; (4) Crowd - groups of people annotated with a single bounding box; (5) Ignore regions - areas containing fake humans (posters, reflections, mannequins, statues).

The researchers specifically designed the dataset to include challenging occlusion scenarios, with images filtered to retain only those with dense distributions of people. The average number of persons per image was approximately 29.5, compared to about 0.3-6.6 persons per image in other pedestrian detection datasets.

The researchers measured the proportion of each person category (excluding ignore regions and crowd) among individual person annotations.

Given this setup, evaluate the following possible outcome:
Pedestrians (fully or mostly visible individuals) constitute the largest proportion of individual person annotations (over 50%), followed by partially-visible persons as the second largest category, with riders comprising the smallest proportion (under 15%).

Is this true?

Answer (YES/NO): YES